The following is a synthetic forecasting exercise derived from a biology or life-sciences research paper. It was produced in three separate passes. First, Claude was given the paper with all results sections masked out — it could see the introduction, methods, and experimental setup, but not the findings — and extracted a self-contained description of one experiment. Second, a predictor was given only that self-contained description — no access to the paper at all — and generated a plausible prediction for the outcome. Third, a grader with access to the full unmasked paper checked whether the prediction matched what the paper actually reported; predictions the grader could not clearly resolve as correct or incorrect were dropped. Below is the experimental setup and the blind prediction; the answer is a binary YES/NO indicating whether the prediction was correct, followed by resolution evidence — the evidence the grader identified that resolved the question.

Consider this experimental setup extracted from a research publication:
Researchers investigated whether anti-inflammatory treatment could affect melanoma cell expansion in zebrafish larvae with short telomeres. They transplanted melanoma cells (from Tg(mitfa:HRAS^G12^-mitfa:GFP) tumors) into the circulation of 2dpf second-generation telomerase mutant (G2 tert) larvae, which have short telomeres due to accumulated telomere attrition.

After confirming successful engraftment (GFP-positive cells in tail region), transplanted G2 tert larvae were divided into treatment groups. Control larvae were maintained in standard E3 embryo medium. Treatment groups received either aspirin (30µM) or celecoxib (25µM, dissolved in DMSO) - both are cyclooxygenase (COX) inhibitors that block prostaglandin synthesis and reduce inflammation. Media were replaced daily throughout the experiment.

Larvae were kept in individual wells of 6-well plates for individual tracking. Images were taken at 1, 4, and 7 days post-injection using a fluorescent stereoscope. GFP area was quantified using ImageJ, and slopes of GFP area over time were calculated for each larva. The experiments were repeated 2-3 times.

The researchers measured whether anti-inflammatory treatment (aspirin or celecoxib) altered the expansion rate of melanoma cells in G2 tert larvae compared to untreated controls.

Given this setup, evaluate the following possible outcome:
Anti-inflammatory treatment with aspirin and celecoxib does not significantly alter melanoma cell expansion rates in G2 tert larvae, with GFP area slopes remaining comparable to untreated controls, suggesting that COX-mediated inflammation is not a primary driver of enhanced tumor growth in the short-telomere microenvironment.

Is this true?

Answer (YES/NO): NO